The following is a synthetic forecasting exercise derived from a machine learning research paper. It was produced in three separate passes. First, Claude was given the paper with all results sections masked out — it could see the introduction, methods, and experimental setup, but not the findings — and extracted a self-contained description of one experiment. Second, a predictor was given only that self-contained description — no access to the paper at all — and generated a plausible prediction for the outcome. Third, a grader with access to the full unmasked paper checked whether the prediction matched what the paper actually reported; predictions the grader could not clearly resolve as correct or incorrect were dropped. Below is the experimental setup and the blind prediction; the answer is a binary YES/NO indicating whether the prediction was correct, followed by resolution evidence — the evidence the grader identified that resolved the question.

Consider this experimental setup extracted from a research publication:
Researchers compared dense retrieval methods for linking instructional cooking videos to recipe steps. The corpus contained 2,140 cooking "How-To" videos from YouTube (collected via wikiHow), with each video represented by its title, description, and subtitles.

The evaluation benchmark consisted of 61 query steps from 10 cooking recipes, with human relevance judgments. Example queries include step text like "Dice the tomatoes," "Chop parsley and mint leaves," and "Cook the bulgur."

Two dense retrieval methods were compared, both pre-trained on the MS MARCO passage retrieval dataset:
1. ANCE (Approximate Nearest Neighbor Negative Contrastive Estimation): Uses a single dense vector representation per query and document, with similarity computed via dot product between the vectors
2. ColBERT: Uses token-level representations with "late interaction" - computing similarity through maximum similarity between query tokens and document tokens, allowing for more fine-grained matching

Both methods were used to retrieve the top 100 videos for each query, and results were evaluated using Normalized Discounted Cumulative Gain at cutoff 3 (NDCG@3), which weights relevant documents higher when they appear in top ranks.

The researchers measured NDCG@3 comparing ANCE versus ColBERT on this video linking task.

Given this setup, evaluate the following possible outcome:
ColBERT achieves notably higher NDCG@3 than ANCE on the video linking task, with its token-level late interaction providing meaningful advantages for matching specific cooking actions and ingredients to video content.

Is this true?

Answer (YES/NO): NO